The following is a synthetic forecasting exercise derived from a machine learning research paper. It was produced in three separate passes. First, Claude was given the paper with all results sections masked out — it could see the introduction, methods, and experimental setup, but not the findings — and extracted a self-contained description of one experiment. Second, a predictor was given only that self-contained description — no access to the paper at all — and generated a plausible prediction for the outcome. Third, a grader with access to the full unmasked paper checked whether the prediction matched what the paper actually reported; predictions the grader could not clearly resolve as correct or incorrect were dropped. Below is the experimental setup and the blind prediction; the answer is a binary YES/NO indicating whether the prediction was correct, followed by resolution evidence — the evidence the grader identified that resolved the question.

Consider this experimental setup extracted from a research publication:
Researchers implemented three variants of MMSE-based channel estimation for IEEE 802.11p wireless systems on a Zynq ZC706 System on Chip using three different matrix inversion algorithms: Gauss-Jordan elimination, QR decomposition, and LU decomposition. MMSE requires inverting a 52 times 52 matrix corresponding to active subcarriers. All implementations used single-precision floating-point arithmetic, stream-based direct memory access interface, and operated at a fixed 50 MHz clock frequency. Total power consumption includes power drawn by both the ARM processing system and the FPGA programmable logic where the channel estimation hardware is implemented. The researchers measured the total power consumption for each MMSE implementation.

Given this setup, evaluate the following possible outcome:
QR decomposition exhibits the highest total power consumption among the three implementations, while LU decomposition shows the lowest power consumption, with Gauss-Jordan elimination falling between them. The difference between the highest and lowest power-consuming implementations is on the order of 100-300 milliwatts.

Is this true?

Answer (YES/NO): NO